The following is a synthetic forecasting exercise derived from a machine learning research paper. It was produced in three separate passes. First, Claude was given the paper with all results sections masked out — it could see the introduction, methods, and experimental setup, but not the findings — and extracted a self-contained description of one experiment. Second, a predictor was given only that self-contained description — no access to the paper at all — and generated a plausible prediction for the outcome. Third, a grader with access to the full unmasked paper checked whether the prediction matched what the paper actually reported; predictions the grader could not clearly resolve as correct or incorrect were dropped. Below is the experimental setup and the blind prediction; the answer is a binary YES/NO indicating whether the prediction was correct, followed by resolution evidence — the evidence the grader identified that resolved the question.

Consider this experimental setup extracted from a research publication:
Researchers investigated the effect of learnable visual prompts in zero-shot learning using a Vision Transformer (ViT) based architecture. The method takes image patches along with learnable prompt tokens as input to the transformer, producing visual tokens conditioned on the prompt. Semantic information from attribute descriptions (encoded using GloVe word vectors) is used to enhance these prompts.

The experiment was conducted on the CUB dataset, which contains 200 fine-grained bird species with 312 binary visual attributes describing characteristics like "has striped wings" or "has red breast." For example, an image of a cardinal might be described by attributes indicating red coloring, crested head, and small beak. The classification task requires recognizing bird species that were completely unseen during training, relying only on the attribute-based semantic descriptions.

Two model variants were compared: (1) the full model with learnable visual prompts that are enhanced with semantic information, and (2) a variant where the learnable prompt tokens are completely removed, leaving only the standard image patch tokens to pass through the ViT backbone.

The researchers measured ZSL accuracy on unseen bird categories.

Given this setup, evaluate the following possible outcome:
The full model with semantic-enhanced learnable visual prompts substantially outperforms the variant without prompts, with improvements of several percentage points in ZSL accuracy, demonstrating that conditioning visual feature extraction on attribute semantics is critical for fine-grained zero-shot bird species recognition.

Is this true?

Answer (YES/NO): YES